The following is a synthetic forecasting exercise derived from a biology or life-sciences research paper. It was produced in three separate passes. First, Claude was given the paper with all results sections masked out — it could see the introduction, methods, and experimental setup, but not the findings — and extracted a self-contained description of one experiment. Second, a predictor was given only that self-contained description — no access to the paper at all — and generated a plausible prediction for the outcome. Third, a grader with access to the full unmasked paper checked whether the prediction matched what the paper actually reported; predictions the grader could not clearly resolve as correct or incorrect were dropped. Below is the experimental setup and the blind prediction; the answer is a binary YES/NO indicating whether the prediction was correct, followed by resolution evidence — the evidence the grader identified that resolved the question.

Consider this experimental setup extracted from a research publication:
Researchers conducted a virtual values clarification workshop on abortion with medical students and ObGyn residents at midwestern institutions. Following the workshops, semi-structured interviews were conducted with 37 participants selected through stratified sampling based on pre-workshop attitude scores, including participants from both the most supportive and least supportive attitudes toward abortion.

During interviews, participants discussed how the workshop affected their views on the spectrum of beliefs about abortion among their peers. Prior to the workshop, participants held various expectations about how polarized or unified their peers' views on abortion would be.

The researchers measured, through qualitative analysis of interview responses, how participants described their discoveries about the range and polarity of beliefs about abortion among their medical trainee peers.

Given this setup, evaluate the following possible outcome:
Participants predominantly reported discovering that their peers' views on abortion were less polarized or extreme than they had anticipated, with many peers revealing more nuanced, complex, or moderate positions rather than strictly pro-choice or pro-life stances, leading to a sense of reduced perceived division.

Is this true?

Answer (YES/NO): YES